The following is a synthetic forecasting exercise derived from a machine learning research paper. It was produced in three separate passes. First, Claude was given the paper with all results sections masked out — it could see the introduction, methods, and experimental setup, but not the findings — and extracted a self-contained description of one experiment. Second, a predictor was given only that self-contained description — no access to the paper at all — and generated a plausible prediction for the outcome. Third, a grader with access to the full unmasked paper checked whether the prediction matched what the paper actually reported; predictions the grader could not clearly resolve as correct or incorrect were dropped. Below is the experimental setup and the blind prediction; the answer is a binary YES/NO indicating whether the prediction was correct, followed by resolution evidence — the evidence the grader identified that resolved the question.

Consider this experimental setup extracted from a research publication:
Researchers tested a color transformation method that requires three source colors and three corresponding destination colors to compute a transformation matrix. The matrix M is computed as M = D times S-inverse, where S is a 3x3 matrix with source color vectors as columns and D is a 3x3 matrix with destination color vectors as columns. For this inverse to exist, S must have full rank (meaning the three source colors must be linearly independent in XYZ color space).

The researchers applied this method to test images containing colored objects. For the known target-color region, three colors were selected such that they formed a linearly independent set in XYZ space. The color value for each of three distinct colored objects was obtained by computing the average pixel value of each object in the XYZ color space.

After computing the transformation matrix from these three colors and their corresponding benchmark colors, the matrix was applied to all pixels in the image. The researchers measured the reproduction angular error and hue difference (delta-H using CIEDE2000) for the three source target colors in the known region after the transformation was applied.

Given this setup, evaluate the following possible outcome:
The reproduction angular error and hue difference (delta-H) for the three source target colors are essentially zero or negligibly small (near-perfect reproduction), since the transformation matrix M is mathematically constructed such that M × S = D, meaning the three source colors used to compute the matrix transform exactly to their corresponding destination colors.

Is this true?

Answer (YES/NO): YES